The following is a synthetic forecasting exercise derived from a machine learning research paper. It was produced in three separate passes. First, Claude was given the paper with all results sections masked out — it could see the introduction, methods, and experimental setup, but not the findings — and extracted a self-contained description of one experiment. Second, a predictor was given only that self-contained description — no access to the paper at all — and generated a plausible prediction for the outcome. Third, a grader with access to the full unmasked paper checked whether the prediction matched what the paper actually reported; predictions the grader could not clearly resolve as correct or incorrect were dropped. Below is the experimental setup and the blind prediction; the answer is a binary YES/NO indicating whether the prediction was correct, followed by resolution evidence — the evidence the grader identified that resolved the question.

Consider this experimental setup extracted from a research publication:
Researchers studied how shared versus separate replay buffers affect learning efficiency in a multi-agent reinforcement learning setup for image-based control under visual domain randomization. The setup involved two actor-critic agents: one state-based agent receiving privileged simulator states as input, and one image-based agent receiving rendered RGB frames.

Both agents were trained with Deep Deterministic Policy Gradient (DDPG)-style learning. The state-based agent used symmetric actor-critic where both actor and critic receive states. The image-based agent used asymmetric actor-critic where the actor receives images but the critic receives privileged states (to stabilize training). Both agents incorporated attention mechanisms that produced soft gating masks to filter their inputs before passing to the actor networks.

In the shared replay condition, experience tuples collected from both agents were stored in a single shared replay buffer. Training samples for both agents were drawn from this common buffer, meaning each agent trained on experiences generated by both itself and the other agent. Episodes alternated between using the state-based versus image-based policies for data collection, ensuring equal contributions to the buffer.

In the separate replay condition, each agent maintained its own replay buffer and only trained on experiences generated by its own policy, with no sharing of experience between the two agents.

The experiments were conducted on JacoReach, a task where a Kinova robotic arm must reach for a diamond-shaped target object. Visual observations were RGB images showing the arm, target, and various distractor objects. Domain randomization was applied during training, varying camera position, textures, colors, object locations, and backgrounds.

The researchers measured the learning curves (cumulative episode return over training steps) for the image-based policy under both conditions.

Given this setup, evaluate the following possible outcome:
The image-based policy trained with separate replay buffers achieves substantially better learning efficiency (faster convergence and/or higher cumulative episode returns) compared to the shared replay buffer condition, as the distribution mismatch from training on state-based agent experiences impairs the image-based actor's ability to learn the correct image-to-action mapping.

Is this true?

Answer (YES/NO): NO